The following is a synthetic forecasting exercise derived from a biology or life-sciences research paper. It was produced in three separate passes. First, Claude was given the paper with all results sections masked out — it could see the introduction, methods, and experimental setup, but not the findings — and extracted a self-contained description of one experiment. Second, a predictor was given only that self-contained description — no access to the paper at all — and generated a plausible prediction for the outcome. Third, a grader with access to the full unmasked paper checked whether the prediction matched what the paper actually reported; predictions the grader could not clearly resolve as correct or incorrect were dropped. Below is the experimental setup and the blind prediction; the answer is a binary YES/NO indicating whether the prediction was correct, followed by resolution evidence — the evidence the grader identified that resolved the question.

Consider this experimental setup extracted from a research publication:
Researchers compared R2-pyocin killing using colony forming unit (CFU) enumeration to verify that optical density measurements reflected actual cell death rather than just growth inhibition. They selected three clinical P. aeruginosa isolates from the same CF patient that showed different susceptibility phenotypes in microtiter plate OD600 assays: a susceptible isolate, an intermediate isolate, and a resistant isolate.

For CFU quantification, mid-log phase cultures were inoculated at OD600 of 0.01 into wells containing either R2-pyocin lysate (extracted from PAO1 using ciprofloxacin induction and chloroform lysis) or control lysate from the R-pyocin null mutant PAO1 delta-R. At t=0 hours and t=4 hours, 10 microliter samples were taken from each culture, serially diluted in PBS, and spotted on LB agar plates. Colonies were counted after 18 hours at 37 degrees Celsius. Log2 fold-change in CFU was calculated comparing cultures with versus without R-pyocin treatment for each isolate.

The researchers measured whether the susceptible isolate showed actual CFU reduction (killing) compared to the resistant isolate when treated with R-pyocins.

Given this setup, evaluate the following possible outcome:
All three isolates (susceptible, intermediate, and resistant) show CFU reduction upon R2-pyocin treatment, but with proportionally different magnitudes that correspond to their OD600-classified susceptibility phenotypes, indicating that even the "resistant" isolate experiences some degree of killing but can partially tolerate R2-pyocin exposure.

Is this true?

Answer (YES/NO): NO